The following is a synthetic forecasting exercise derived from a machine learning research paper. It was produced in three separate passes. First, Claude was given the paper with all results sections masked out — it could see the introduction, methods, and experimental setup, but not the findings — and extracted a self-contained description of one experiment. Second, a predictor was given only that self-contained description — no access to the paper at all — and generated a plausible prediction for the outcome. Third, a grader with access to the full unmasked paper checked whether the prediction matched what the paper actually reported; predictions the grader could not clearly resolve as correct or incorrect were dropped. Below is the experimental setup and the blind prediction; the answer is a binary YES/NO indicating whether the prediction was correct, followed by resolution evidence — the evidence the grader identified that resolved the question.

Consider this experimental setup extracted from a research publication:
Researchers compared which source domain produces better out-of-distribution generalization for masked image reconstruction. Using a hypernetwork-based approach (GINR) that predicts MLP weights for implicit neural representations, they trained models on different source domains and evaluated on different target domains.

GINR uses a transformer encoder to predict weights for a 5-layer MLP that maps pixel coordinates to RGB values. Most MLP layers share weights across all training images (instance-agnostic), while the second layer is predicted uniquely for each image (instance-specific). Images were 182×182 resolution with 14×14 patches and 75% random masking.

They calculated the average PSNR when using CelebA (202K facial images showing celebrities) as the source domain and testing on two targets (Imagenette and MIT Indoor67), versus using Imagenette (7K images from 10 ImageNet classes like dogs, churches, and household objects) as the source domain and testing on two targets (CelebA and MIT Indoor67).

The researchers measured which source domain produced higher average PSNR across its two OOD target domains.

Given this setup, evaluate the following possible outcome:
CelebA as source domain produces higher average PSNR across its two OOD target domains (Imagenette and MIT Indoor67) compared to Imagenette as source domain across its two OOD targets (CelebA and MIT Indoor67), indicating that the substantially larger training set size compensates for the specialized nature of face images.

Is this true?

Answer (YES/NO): NO